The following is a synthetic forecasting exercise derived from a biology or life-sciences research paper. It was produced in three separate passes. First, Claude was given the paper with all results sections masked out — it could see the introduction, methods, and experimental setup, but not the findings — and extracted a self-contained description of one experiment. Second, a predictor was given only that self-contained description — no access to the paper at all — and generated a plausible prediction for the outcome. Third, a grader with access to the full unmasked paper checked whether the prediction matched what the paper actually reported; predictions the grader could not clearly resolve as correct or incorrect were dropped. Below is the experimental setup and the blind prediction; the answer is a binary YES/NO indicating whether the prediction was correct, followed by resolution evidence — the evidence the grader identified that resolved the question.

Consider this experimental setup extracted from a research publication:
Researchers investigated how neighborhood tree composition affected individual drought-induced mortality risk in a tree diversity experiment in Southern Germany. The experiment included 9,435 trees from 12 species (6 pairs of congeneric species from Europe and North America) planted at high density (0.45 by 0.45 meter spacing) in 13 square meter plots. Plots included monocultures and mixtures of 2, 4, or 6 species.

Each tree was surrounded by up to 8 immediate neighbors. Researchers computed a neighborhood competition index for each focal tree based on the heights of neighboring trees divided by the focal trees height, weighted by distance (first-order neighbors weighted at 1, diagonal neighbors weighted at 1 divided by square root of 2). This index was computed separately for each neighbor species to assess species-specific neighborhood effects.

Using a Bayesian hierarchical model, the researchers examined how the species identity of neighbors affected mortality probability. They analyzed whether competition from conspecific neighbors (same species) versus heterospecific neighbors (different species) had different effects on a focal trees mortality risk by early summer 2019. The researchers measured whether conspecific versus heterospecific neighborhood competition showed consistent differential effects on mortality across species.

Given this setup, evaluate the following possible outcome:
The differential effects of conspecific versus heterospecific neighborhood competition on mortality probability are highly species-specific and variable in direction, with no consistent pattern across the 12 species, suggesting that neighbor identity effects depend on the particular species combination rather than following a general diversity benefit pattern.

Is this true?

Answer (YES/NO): YES